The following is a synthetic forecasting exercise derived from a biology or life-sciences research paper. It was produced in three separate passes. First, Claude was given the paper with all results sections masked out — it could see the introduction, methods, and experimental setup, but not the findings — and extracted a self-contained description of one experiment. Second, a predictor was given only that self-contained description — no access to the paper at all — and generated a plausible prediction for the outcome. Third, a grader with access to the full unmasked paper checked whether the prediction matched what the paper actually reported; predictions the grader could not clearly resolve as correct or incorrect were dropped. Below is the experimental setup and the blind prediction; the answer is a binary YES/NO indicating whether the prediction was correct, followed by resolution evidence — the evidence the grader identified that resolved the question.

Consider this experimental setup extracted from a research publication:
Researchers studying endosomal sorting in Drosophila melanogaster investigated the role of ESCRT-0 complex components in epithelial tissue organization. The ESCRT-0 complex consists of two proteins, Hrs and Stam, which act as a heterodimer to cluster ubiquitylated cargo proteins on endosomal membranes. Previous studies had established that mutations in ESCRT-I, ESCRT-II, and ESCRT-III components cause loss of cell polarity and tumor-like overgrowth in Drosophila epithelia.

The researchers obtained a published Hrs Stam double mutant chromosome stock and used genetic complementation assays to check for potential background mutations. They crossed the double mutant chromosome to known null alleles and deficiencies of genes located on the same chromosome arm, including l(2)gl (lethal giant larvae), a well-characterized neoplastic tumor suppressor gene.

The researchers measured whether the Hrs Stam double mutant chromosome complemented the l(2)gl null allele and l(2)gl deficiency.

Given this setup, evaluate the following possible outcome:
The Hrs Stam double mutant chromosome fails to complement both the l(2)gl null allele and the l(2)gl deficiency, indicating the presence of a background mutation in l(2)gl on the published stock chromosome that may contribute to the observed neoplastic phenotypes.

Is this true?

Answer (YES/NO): YES